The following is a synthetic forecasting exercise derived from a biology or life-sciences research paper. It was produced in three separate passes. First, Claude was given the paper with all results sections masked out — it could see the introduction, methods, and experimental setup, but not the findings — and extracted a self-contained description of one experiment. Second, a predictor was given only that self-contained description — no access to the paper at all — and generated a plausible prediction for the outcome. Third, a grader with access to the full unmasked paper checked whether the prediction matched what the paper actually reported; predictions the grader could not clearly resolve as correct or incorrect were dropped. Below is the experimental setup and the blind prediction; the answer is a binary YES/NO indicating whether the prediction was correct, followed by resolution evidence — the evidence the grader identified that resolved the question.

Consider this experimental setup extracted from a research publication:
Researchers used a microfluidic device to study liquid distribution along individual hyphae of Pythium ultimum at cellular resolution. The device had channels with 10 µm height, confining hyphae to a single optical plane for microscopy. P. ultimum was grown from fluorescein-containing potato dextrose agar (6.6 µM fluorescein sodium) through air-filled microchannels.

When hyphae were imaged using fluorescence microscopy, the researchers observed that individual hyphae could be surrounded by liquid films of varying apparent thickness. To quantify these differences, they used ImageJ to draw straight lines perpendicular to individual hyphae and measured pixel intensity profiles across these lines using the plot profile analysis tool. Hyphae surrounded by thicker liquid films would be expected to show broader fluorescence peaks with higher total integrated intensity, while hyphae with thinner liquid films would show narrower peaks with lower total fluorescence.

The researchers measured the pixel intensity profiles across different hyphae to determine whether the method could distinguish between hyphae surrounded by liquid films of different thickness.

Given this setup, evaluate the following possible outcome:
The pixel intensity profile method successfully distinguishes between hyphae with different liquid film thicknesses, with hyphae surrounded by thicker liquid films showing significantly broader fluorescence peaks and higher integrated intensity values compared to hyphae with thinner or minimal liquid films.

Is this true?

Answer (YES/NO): NO